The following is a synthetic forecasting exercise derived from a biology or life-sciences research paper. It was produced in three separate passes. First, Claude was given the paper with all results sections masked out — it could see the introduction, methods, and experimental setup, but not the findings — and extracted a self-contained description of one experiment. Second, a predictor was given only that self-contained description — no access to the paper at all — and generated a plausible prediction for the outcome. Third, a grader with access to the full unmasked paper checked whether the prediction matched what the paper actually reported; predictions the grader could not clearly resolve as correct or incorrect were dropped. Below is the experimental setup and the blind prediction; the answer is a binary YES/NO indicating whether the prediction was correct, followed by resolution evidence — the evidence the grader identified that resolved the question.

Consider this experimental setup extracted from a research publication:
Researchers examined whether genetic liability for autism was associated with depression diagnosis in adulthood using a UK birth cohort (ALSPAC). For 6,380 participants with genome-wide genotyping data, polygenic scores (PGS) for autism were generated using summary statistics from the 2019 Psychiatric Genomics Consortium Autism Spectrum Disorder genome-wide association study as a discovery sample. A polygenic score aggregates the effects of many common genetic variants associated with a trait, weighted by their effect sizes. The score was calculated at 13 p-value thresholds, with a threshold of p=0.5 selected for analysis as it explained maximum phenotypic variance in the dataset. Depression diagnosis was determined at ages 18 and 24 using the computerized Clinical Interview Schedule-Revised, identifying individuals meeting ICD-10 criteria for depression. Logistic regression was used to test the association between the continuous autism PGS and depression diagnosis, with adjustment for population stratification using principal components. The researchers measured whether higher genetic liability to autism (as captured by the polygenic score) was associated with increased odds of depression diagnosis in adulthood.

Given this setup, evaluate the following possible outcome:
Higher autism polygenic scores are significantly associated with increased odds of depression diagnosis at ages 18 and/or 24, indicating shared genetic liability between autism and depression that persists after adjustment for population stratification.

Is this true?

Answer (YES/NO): YES